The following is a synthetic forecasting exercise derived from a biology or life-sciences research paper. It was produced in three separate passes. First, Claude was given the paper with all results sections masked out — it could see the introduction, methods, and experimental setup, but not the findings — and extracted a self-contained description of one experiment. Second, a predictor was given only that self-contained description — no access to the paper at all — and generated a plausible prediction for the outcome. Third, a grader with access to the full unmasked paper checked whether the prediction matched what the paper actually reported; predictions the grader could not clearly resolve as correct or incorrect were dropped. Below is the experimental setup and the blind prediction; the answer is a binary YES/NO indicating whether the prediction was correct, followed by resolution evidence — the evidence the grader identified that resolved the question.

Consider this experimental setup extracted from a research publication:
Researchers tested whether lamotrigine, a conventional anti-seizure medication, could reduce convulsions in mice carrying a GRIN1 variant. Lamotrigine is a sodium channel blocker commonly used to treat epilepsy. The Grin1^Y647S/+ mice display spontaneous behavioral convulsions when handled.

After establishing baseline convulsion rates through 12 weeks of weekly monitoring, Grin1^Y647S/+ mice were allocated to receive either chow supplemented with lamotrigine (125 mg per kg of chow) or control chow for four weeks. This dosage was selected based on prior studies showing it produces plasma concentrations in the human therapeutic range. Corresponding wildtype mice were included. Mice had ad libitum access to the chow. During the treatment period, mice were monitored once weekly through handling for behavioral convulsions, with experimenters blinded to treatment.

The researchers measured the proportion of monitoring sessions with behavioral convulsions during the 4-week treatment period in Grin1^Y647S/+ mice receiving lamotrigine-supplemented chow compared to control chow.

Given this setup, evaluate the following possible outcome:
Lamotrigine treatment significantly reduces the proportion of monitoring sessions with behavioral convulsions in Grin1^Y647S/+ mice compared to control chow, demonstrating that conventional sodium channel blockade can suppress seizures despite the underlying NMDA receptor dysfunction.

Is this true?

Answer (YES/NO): NO